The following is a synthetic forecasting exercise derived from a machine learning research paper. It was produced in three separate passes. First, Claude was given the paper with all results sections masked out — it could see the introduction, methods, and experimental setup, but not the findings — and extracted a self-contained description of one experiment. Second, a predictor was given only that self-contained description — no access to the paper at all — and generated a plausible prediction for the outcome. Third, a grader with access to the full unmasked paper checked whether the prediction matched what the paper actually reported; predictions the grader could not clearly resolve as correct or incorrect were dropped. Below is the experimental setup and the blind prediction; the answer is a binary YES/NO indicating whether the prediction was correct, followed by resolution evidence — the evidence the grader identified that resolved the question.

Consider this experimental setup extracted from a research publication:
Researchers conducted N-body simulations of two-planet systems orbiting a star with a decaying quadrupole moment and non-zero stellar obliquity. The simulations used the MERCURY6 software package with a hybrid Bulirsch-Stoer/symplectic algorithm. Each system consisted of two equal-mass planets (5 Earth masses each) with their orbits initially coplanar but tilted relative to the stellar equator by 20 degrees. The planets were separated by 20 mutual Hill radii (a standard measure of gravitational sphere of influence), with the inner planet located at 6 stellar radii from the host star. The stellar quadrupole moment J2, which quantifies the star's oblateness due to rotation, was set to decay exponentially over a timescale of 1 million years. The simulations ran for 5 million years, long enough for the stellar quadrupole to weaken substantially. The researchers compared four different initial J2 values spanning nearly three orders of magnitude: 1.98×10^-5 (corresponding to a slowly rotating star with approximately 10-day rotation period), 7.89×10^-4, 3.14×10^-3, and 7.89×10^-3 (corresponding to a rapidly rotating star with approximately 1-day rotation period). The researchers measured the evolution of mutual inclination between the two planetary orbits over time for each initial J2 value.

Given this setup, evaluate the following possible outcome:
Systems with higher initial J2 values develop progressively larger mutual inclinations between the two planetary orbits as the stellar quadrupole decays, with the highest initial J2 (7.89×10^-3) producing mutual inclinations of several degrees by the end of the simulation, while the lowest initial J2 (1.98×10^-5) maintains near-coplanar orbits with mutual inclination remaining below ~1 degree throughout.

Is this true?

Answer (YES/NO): NO